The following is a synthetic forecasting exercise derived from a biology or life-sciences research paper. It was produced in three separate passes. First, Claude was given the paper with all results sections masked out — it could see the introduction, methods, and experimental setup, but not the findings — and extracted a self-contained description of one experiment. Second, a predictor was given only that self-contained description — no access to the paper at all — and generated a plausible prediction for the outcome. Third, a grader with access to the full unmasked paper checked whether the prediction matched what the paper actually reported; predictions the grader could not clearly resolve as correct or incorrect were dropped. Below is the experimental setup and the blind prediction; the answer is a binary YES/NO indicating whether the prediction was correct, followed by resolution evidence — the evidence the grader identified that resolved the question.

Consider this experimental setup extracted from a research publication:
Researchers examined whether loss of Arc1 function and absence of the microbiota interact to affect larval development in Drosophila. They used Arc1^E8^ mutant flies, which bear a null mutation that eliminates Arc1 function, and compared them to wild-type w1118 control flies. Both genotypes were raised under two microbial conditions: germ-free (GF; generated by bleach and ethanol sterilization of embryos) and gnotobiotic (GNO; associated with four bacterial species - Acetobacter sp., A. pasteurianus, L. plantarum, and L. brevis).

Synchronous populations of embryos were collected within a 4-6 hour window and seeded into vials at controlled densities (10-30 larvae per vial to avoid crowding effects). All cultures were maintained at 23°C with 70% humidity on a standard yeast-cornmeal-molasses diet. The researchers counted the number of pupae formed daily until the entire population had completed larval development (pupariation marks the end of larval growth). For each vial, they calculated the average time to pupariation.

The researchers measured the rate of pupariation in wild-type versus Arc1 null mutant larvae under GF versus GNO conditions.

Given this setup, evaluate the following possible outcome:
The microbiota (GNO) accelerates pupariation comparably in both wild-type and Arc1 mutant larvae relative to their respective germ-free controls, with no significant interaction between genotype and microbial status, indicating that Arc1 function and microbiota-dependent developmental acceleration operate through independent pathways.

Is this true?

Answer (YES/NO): NO